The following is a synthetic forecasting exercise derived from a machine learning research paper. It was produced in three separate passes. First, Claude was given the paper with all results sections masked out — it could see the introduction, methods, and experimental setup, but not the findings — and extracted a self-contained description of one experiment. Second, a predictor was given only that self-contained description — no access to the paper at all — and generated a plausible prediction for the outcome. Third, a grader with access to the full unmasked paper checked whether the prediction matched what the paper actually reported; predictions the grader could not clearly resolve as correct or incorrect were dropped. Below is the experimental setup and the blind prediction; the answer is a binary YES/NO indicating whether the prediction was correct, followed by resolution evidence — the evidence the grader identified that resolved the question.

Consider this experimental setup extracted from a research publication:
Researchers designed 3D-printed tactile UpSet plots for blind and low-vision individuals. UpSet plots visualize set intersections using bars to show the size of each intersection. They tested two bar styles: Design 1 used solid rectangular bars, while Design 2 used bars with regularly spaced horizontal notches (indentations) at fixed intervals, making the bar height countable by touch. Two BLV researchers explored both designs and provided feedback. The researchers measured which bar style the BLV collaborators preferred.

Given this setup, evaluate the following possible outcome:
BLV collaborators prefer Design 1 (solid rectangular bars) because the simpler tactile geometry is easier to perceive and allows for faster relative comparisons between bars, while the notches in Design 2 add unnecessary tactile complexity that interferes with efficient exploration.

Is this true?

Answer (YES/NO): NO